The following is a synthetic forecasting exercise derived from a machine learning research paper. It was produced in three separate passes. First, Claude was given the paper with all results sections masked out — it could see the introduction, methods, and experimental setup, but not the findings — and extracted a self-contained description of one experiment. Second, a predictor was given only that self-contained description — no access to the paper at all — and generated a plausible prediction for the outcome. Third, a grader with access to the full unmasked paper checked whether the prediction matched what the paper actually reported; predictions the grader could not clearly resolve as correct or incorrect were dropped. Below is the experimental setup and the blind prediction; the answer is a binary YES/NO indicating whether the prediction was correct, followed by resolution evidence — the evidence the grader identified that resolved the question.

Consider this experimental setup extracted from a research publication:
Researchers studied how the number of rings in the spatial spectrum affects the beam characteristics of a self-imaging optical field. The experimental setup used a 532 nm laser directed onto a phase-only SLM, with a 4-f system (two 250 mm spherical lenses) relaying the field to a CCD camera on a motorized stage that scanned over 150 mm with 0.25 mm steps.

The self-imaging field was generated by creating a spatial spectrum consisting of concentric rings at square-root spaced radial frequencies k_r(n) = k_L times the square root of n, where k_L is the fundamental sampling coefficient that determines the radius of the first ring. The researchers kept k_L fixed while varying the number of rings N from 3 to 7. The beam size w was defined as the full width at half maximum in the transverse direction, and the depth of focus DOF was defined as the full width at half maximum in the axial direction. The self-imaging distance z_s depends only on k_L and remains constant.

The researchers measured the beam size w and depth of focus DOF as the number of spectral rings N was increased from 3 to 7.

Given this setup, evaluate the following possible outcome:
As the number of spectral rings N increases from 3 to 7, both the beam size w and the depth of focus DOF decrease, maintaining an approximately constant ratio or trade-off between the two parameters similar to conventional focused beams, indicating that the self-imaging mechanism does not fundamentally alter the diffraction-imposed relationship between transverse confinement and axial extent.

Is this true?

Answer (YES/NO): NO